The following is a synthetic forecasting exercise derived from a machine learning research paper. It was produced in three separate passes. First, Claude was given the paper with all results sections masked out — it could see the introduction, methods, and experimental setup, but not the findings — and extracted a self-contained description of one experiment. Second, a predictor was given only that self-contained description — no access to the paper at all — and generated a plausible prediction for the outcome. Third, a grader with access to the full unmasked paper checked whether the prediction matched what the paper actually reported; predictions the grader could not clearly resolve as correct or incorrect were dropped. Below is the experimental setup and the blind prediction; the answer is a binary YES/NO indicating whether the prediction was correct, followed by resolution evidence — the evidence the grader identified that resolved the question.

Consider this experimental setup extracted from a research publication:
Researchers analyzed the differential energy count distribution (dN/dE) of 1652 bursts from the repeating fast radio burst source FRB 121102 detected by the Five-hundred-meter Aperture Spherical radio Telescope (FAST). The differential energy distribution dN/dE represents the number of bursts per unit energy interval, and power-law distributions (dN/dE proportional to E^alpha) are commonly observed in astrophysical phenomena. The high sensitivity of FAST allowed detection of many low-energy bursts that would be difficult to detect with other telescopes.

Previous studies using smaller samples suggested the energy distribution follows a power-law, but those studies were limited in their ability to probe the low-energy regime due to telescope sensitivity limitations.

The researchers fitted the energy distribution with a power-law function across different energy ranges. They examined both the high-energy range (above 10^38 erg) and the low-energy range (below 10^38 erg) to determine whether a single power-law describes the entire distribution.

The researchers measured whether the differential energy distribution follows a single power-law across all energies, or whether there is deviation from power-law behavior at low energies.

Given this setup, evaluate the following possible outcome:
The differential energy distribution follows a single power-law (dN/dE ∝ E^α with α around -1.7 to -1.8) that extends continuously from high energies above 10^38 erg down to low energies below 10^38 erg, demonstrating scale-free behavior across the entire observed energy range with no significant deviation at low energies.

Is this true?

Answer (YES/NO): NO